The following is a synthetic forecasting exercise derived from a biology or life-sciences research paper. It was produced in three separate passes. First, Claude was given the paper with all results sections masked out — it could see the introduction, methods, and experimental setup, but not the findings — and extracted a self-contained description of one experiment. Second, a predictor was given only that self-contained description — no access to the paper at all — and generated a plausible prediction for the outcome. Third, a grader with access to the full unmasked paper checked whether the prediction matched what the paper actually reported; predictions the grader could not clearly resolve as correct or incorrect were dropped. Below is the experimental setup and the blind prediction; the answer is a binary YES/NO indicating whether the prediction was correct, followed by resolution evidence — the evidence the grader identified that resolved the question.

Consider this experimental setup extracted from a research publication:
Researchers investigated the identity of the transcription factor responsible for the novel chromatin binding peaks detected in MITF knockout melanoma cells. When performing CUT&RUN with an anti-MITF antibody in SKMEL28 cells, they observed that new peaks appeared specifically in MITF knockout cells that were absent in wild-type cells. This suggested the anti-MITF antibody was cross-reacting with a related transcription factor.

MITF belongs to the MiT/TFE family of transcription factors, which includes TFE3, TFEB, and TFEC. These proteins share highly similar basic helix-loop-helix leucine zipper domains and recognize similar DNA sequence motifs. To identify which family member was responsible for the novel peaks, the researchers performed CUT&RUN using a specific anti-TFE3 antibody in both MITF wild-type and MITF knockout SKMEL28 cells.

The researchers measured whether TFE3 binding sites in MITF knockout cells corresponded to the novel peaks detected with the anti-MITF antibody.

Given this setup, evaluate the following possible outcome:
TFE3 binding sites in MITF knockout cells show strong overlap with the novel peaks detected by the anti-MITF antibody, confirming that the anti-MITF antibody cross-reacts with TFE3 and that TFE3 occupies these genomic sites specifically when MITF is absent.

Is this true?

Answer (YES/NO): YES